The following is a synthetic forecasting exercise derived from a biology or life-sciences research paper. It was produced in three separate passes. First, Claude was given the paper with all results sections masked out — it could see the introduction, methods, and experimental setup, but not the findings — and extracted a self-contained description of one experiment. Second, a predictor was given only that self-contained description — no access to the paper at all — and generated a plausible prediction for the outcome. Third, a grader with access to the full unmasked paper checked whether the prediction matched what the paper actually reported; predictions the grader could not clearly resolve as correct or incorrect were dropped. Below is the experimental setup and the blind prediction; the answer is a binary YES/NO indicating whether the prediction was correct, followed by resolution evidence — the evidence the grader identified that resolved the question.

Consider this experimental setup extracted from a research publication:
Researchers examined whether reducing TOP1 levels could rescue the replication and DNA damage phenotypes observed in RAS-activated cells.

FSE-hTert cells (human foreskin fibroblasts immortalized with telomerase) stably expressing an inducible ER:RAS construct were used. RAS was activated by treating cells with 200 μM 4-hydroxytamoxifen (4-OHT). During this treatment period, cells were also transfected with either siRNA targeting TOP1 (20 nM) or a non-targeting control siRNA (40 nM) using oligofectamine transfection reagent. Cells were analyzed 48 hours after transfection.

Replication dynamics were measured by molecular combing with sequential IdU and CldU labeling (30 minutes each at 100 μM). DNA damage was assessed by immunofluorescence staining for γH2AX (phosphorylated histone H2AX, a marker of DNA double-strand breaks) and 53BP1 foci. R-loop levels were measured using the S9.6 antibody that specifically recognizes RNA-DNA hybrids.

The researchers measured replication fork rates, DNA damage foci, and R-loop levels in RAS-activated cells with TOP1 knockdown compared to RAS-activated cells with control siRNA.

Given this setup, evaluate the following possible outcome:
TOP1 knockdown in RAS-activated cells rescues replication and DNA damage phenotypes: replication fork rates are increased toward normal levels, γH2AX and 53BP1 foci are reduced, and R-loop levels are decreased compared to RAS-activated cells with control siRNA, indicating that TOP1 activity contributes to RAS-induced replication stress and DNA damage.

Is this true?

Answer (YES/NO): NO